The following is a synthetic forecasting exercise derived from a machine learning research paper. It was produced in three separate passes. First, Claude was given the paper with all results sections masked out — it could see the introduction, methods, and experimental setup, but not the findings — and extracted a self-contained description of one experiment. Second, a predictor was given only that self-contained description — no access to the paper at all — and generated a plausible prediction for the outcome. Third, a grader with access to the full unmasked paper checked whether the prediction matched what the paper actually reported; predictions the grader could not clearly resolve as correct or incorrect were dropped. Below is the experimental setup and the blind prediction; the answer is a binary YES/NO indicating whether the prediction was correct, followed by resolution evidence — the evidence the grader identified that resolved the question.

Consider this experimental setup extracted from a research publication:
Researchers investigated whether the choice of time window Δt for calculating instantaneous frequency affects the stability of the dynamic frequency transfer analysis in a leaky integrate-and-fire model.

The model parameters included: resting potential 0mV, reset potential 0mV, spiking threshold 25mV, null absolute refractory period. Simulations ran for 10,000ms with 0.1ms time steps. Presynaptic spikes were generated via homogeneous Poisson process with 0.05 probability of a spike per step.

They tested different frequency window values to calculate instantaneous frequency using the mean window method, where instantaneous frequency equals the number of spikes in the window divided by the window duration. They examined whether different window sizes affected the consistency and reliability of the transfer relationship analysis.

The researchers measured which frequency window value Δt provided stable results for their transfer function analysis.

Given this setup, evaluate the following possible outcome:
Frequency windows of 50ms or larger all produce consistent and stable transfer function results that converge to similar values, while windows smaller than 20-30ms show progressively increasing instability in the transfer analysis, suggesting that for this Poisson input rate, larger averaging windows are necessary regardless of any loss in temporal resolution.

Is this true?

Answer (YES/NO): NO